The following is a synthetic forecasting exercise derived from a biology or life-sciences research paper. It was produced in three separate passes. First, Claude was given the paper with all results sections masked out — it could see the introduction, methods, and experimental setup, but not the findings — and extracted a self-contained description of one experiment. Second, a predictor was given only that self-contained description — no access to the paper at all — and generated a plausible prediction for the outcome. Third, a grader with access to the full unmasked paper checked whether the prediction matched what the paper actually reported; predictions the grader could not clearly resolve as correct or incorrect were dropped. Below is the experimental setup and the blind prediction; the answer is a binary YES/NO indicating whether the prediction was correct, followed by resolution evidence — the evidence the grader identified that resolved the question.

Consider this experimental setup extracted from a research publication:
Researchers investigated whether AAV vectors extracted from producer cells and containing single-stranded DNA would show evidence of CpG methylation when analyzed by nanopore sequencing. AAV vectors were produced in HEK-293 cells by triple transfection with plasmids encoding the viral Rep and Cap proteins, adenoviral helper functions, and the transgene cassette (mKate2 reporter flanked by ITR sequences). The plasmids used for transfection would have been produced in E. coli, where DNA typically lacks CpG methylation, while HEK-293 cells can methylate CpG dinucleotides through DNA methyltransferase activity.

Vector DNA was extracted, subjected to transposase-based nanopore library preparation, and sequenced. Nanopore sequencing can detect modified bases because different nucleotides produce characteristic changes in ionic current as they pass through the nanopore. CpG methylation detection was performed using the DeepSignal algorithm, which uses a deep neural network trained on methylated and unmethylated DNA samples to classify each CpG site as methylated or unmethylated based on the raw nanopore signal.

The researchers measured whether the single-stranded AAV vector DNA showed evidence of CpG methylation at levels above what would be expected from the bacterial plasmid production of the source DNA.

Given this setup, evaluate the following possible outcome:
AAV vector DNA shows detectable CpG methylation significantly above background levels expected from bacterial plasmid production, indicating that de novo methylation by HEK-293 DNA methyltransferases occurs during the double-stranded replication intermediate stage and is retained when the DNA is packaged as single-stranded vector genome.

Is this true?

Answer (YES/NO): NO